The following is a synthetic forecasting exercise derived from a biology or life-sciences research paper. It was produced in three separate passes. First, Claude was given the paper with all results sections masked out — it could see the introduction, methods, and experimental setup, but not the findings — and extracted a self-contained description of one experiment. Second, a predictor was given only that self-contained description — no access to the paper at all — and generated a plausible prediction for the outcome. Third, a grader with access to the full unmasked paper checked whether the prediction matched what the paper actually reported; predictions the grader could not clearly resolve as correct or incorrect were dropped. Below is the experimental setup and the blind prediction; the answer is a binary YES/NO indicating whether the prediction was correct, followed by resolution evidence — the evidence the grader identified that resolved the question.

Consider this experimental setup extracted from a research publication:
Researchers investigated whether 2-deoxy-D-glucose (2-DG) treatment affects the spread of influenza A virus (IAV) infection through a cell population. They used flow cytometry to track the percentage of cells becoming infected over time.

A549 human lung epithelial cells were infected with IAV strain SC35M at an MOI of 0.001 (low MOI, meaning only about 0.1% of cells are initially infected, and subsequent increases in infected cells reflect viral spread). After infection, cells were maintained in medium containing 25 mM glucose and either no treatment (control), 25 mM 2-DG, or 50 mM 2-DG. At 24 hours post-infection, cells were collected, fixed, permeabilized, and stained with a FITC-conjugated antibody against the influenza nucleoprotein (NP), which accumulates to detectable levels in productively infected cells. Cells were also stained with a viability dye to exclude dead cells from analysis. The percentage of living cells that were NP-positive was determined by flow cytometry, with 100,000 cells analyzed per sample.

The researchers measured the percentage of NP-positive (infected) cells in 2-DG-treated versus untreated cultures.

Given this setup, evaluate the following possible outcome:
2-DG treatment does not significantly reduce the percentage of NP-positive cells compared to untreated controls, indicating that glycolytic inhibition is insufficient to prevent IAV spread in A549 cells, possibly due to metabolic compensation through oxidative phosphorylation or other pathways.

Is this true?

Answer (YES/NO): NO